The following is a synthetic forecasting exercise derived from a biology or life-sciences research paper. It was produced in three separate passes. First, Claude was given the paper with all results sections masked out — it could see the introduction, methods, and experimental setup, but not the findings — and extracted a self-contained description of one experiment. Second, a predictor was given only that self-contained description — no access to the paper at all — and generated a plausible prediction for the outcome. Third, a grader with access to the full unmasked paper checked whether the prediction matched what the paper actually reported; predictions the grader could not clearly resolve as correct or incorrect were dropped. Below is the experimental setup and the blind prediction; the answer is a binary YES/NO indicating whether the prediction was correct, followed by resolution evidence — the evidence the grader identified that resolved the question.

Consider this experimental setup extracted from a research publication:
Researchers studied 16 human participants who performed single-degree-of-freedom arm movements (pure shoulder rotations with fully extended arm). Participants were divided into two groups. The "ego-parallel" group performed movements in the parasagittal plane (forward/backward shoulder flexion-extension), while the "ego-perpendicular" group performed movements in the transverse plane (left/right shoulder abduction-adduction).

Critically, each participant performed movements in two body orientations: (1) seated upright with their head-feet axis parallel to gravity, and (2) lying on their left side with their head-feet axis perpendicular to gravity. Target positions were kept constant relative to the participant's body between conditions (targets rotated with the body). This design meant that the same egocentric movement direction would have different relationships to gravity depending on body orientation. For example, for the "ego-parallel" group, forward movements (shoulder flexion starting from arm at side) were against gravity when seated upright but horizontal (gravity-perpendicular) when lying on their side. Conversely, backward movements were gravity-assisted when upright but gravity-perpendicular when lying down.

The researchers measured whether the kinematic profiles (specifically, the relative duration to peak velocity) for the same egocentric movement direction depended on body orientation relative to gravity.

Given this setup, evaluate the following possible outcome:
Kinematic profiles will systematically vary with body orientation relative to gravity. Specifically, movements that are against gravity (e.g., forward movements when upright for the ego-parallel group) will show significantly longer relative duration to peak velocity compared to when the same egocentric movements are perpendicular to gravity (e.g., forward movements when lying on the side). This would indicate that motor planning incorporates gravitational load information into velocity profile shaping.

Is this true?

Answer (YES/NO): NO